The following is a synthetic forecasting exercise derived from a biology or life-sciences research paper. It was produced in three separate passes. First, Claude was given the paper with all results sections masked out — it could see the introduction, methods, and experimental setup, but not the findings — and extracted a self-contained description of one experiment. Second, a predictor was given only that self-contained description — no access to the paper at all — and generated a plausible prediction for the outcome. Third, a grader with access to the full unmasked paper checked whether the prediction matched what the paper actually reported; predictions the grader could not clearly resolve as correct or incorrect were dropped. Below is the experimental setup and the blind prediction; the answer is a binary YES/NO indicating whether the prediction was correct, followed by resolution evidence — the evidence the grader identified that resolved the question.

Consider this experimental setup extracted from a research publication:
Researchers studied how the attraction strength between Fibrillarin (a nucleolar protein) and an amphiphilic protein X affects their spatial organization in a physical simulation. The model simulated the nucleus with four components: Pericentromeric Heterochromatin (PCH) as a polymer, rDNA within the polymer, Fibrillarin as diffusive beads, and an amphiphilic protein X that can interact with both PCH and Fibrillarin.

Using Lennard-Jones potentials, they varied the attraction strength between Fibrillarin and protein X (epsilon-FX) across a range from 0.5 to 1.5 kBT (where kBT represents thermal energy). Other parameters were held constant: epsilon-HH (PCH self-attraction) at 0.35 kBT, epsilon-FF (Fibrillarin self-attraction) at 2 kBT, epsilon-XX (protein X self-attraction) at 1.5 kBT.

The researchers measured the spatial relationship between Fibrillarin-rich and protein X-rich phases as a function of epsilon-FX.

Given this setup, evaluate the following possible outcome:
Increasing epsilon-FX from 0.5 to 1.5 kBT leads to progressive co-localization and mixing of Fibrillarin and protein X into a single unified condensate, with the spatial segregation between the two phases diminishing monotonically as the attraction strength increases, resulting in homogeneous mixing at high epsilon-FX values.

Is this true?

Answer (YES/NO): NO